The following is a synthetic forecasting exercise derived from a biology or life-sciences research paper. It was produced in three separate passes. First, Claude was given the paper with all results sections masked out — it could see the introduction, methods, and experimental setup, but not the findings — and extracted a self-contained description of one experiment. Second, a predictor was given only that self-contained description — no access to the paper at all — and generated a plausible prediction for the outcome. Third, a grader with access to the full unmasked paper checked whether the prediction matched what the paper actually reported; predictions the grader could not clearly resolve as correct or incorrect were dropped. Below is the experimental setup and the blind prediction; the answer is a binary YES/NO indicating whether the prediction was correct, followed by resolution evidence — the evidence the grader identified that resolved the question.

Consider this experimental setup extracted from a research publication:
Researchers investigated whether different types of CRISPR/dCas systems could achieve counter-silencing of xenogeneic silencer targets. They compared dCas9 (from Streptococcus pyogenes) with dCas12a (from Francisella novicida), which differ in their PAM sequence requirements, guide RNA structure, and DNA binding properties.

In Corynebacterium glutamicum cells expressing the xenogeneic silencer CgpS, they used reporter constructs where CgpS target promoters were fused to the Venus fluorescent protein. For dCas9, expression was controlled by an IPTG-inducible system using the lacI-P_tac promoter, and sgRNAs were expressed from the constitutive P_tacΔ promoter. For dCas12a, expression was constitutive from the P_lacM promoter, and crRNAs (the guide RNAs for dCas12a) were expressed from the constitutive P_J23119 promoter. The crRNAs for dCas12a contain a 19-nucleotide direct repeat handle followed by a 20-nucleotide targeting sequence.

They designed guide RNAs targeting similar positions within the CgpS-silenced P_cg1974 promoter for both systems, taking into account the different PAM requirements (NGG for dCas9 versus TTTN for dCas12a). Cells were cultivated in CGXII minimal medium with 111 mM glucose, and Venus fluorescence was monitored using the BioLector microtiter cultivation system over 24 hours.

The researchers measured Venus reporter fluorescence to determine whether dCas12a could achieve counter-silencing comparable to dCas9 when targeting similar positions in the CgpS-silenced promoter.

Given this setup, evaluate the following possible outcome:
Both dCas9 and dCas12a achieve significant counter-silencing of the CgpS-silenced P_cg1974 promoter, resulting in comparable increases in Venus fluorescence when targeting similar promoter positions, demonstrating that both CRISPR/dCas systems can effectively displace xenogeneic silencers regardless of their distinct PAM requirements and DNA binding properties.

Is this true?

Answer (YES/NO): YES